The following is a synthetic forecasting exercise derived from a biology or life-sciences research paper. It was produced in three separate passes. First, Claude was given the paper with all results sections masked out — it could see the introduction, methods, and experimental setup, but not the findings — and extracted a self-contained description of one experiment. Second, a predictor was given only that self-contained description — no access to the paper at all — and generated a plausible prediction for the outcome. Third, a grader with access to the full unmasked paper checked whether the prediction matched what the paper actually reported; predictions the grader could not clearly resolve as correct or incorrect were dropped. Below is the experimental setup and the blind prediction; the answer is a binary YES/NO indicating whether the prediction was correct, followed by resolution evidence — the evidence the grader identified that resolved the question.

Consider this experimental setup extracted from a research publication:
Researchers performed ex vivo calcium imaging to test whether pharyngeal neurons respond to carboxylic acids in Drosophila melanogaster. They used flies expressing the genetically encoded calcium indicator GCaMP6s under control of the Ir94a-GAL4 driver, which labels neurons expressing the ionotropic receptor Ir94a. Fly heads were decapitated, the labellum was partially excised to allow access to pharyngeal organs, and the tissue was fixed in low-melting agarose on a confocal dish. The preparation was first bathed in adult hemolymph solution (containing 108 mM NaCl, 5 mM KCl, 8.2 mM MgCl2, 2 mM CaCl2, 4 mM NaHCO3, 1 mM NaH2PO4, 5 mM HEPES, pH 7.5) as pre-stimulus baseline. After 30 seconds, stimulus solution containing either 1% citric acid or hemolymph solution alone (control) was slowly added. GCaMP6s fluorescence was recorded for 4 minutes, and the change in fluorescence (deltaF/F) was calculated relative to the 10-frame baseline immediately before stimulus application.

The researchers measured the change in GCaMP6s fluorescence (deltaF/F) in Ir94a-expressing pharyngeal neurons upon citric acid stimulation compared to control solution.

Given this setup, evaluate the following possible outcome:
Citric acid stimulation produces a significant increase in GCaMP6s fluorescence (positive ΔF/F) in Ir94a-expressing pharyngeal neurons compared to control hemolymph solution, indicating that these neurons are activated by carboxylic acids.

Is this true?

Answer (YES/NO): YES